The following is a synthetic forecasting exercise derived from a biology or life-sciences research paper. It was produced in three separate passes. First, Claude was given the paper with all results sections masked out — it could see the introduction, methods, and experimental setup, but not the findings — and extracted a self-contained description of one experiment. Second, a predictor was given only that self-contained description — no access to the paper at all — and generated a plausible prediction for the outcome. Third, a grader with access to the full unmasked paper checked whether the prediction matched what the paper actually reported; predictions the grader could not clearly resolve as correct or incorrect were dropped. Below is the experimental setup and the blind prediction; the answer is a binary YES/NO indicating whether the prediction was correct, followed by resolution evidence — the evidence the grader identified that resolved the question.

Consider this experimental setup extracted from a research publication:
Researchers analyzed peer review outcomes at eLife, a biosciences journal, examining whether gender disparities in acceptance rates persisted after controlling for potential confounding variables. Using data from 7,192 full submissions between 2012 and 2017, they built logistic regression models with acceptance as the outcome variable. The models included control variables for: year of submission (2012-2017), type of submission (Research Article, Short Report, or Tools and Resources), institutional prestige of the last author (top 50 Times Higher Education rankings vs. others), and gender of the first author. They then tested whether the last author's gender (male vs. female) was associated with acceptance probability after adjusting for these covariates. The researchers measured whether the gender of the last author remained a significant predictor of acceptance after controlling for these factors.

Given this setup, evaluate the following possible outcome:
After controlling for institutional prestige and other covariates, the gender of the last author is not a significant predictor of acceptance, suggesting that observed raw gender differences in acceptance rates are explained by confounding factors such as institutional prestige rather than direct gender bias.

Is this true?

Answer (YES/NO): NO